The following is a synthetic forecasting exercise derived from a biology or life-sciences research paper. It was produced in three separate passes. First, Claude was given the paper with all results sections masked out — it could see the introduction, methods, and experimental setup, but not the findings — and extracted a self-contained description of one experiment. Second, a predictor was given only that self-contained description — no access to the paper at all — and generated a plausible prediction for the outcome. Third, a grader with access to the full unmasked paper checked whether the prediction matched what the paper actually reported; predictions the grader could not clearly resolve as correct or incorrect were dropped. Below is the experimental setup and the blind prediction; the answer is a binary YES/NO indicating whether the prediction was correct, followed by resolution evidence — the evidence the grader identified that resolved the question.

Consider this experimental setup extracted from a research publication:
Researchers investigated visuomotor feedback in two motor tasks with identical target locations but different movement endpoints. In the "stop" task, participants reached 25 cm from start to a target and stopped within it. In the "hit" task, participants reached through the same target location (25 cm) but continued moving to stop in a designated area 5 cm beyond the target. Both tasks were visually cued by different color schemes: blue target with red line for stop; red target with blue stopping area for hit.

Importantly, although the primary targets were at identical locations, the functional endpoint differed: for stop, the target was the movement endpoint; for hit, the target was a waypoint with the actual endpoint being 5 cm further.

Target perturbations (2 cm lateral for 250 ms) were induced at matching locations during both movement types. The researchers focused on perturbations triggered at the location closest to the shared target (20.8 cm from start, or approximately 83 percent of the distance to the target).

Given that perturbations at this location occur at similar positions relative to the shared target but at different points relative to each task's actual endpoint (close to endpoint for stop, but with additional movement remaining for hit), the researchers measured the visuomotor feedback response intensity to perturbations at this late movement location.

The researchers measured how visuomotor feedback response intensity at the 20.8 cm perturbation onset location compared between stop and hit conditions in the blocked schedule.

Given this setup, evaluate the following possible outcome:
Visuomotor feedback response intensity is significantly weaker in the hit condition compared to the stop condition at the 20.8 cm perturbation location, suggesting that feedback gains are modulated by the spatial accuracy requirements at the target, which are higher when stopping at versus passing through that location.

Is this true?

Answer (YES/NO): NO